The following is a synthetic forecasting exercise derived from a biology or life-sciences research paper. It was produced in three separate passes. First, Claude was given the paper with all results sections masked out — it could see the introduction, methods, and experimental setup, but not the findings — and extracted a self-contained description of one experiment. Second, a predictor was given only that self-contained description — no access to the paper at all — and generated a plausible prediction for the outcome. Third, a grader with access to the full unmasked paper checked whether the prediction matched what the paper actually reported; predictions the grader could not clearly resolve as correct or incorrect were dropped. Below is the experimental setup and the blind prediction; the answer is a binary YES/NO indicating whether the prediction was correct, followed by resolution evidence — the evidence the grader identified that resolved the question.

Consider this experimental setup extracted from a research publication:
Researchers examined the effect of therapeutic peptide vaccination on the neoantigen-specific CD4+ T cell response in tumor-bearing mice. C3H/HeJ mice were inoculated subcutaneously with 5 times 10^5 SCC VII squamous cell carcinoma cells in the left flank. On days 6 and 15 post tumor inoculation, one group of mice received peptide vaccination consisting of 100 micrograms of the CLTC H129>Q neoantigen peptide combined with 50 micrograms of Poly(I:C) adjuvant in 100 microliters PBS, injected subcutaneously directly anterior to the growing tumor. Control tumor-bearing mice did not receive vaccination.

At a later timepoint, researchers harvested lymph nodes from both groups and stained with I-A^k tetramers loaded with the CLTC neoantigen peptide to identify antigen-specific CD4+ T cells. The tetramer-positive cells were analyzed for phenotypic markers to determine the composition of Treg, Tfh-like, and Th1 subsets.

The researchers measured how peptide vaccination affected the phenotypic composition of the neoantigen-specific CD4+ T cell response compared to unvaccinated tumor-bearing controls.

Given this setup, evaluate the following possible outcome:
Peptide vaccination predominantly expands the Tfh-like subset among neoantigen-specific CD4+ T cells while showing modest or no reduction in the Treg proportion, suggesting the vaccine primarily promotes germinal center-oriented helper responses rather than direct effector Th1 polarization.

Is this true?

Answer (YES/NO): NO